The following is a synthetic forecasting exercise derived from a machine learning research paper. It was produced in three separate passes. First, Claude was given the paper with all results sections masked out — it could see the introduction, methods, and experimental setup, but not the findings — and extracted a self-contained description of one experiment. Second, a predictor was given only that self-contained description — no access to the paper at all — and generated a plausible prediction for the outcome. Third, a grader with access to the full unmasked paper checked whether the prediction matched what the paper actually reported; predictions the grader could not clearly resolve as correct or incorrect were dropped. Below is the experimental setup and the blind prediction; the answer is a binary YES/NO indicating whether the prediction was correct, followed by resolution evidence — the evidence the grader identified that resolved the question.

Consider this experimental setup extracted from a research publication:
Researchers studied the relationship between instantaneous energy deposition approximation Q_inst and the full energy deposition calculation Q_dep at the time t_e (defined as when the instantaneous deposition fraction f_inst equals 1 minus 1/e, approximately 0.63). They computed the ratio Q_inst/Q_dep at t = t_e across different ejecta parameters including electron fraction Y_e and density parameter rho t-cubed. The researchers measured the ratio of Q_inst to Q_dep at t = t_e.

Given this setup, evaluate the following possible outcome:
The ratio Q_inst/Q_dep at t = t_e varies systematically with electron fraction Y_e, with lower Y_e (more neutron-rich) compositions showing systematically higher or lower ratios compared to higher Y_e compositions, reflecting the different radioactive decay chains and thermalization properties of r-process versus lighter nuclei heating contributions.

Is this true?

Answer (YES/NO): NO